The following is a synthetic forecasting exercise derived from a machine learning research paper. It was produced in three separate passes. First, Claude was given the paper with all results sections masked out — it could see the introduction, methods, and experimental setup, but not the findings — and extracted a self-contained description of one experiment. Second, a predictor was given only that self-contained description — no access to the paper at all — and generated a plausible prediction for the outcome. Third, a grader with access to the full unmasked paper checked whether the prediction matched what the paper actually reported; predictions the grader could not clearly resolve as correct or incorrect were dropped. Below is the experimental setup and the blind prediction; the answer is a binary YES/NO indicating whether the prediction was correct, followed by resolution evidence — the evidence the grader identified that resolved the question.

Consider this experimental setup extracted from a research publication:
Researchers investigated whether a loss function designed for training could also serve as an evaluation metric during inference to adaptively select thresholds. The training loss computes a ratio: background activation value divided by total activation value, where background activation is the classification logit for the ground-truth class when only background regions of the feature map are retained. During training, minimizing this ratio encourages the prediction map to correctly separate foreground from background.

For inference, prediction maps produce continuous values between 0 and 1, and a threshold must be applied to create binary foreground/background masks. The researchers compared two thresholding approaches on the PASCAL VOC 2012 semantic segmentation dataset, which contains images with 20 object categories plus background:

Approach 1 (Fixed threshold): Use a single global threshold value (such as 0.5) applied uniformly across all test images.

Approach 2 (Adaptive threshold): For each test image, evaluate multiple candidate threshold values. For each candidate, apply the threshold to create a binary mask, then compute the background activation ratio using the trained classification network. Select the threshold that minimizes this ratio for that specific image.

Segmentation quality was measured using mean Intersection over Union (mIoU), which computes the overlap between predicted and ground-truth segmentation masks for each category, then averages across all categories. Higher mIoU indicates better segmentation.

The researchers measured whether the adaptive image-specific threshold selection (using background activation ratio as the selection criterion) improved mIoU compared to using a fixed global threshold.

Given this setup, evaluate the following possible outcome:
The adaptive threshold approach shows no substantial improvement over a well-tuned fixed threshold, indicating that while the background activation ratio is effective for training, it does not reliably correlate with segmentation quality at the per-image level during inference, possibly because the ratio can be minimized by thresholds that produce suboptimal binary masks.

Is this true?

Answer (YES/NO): NO